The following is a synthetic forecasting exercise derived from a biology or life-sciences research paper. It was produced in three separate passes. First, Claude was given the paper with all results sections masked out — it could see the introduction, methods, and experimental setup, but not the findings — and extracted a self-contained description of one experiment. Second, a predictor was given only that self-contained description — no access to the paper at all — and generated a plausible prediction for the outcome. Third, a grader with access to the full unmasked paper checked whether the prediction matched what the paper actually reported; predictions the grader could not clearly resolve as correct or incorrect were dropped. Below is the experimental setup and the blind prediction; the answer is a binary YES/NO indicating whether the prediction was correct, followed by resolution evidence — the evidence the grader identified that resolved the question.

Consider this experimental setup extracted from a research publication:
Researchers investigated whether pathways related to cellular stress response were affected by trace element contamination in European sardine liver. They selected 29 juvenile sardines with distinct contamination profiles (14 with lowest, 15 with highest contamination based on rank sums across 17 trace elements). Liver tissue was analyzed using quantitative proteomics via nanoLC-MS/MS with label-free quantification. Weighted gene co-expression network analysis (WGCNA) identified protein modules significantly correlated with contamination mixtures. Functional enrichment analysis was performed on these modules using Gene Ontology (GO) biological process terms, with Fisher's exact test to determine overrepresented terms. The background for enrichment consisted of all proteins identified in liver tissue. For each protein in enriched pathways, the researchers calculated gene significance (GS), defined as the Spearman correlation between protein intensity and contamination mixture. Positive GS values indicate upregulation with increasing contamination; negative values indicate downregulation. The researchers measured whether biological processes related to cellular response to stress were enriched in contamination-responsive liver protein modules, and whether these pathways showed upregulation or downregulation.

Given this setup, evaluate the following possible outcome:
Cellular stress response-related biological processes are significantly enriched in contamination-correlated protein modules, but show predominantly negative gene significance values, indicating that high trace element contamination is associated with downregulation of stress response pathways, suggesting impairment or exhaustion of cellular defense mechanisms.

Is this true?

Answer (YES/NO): NO